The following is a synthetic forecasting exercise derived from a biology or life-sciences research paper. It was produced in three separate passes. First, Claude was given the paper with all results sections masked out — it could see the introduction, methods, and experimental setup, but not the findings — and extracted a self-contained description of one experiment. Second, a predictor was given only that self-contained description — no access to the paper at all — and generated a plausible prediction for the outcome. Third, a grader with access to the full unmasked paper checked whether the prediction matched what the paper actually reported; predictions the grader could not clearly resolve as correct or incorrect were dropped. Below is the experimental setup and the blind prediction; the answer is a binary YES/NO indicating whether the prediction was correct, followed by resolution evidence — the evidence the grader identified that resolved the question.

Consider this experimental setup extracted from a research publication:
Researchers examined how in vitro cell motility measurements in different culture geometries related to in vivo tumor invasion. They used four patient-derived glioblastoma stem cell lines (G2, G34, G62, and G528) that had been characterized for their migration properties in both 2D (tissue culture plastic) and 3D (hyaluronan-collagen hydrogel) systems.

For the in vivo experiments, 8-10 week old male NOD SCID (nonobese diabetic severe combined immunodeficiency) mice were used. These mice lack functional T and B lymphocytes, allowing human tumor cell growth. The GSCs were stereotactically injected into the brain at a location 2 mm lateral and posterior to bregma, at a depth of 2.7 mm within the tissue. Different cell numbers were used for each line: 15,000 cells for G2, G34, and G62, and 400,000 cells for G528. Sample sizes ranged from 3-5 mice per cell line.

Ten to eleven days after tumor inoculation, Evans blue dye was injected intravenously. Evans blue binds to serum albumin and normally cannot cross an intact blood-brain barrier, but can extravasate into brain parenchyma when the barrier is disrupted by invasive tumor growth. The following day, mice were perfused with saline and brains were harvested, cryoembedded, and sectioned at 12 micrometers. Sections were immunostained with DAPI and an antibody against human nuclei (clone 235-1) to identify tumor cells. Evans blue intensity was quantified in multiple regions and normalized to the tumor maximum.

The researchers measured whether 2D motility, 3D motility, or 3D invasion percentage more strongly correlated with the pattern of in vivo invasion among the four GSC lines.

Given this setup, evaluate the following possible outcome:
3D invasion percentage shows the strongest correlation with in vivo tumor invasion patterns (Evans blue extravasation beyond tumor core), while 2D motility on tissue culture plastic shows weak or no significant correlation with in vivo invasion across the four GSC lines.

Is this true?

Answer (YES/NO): NO